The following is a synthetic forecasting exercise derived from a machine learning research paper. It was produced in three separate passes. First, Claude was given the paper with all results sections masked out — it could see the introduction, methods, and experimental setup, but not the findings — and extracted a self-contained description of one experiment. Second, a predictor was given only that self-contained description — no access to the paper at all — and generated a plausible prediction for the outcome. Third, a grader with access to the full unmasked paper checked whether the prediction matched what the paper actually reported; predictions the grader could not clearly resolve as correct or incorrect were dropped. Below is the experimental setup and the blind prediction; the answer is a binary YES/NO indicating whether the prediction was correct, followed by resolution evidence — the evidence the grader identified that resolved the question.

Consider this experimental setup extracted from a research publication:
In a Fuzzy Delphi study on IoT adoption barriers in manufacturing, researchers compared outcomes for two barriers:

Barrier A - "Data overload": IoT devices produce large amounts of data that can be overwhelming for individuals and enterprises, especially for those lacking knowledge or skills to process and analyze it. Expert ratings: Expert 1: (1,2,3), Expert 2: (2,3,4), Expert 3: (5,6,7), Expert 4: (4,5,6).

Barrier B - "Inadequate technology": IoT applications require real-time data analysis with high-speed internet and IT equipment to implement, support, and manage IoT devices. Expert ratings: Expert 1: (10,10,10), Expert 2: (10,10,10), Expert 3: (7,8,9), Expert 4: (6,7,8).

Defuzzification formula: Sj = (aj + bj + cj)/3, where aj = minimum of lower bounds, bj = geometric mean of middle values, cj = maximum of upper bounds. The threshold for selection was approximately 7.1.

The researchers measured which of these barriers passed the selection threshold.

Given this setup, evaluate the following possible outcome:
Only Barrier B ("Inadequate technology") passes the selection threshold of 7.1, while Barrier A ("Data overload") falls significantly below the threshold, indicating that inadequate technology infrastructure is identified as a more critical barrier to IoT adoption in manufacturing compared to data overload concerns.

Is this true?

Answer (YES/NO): YES